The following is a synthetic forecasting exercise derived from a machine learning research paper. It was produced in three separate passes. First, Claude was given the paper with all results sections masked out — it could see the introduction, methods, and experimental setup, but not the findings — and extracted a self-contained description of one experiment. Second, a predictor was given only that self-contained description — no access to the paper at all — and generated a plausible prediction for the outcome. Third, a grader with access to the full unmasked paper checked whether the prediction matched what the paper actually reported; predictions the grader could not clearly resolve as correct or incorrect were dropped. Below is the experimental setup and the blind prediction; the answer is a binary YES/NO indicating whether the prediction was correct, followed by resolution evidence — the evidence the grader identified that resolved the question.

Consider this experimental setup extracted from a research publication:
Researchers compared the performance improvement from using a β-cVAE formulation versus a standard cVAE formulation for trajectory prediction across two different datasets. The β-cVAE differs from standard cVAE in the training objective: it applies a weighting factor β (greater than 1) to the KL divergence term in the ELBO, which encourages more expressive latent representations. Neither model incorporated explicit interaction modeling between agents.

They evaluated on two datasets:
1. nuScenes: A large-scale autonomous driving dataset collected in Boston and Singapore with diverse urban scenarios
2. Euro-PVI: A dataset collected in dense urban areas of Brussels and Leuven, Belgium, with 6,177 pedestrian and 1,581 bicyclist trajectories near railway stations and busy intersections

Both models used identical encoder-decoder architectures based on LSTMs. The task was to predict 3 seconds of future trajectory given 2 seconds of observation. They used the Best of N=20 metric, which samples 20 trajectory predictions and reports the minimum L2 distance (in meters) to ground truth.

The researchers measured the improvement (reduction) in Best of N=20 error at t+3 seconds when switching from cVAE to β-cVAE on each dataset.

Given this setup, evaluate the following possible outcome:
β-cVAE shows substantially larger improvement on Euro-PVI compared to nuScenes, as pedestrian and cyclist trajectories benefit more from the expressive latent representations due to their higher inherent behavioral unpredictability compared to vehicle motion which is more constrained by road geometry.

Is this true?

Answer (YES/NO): NO